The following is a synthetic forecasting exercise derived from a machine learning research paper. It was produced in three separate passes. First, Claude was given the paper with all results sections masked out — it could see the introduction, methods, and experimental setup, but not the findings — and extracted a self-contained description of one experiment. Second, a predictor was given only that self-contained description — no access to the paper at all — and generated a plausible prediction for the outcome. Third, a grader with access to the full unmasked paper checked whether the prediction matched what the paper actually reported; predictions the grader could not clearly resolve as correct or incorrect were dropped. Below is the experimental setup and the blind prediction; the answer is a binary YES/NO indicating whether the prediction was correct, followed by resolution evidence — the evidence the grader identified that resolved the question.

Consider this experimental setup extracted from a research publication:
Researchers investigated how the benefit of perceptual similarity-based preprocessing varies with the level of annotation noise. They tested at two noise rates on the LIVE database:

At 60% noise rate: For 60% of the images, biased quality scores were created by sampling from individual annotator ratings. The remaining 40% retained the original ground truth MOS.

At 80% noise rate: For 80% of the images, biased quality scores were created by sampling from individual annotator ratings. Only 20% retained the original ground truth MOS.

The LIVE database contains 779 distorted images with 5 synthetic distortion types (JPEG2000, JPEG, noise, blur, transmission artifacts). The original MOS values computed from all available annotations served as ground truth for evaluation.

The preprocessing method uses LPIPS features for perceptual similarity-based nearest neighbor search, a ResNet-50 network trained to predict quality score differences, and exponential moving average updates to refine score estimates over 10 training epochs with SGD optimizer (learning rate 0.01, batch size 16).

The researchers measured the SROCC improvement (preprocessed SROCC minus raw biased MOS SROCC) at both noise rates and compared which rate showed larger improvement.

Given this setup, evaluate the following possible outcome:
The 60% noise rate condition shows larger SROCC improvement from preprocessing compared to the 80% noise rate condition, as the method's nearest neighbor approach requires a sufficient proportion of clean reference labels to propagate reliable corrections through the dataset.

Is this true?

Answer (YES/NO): NO